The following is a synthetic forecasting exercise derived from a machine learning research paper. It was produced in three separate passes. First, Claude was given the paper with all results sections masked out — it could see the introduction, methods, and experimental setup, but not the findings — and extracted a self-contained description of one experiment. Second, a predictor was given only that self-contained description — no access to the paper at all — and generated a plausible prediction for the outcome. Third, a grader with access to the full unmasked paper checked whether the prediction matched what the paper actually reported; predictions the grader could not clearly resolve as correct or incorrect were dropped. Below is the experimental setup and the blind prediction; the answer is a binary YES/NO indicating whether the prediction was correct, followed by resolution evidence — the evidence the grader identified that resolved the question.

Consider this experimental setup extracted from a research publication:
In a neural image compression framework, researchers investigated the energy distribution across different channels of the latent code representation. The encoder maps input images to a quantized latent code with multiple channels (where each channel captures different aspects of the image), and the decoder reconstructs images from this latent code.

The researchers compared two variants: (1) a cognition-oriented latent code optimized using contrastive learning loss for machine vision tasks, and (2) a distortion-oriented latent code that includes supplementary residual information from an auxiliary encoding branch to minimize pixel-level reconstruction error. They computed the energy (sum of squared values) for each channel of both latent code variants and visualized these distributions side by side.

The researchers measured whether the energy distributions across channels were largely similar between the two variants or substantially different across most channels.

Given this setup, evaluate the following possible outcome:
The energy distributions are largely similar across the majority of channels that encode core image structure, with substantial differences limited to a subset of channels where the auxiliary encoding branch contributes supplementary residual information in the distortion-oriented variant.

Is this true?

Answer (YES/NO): YES